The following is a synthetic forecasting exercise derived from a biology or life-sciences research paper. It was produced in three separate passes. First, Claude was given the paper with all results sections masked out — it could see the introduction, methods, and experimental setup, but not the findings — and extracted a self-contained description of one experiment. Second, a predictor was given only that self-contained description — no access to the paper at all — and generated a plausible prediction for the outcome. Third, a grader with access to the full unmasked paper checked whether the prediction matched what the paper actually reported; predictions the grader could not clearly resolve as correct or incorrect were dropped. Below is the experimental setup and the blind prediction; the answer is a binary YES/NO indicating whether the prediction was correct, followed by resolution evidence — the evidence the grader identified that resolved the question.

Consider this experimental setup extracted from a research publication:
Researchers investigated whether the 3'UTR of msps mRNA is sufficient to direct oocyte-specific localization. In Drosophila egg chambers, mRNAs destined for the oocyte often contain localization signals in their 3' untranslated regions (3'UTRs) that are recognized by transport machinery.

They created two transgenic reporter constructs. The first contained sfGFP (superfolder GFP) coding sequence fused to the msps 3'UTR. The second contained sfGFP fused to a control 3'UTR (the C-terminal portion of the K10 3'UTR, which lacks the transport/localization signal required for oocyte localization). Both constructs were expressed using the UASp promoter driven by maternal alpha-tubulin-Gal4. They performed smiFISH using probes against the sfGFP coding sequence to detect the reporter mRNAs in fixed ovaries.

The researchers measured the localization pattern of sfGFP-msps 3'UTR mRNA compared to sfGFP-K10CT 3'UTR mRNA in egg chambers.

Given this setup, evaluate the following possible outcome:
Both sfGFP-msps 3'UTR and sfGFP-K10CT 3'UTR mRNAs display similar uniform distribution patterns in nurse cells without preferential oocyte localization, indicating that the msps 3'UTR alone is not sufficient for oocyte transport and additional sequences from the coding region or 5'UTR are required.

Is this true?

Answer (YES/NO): NO